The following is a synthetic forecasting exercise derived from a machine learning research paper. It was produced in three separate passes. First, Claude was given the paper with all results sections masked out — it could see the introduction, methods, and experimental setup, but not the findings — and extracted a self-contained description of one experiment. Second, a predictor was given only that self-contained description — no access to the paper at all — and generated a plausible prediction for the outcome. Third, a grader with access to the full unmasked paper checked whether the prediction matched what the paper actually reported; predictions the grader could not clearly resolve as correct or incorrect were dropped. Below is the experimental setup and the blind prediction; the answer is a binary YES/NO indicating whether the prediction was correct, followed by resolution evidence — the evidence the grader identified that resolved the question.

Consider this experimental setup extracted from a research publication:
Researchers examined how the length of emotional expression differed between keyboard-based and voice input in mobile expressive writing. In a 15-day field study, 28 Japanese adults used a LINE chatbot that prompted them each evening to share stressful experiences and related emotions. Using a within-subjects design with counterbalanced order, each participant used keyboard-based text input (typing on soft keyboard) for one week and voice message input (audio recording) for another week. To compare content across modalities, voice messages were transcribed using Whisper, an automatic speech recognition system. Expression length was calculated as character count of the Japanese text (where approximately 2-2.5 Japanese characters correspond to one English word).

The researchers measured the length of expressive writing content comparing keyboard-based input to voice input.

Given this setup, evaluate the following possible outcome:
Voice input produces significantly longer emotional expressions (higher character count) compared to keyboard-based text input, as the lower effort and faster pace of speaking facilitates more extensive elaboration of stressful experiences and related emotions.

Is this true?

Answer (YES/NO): NO